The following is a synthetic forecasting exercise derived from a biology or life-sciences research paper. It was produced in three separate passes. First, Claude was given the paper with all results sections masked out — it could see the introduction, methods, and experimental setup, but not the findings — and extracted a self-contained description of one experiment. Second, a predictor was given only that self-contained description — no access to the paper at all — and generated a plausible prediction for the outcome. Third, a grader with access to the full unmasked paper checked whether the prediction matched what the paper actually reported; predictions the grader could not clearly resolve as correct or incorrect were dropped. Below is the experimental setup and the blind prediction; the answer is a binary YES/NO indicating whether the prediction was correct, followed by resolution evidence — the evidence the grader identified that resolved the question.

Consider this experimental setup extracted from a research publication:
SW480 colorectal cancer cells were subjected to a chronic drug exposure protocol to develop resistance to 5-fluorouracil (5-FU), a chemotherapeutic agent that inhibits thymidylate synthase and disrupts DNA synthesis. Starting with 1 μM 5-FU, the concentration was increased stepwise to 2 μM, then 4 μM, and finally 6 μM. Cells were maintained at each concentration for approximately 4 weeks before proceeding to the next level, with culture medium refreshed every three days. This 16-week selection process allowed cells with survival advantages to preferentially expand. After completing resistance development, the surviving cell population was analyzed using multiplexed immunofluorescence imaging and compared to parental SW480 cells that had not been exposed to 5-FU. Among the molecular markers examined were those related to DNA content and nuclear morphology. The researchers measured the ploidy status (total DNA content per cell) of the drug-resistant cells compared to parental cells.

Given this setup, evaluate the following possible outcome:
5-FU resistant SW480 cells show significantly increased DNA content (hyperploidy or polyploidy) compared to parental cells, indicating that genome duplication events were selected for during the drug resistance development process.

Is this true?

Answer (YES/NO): YES